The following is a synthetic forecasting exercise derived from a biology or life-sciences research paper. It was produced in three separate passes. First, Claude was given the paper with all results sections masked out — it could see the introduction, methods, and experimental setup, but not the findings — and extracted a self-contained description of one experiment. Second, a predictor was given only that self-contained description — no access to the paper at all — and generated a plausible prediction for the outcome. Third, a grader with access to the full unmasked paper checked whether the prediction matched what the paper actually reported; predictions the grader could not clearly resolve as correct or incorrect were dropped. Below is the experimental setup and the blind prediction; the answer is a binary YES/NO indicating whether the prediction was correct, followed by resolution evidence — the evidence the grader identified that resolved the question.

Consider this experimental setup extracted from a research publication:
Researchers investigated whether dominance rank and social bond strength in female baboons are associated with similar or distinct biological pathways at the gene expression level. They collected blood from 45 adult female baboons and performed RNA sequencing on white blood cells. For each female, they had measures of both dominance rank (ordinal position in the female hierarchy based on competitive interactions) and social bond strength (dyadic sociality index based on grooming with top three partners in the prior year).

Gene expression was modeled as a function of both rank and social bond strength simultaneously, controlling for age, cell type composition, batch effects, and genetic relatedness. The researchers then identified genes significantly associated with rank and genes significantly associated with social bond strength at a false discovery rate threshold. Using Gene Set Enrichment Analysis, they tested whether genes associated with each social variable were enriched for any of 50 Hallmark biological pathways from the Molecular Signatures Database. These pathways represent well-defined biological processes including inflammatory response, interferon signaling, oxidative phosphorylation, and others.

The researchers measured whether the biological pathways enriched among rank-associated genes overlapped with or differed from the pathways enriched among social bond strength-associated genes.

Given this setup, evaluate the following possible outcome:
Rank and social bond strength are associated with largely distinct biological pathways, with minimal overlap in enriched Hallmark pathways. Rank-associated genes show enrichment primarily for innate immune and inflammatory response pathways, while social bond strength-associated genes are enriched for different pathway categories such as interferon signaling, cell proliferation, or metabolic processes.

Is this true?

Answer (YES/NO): NO